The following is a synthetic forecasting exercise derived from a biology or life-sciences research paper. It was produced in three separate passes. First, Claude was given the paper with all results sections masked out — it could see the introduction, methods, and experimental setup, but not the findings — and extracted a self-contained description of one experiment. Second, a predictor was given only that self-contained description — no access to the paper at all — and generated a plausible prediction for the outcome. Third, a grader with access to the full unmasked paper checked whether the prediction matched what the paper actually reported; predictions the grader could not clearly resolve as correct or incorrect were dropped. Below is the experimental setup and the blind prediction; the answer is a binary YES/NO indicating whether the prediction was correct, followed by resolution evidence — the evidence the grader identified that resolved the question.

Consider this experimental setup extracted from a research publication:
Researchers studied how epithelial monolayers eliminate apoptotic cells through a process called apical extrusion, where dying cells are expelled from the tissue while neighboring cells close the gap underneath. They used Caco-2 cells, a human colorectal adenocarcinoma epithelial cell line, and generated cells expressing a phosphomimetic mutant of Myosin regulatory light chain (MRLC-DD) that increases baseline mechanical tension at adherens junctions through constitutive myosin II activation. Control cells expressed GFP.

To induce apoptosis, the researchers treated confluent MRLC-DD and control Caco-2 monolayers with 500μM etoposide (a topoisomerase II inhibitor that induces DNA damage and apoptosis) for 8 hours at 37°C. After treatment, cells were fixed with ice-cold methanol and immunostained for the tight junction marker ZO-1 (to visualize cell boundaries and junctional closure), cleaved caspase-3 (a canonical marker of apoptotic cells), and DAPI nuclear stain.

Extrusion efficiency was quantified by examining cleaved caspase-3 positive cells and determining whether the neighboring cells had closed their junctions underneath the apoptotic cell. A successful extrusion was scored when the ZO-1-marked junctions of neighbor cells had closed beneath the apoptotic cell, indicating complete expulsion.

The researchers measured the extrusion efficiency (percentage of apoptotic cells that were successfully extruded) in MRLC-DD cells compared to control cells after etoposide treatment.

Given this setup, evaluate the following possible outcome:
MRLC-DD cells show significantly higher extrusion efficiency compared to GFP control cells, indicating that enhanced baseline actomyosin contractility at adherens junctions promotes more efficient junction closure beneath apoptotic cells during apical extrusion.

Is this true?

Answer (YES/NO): NO